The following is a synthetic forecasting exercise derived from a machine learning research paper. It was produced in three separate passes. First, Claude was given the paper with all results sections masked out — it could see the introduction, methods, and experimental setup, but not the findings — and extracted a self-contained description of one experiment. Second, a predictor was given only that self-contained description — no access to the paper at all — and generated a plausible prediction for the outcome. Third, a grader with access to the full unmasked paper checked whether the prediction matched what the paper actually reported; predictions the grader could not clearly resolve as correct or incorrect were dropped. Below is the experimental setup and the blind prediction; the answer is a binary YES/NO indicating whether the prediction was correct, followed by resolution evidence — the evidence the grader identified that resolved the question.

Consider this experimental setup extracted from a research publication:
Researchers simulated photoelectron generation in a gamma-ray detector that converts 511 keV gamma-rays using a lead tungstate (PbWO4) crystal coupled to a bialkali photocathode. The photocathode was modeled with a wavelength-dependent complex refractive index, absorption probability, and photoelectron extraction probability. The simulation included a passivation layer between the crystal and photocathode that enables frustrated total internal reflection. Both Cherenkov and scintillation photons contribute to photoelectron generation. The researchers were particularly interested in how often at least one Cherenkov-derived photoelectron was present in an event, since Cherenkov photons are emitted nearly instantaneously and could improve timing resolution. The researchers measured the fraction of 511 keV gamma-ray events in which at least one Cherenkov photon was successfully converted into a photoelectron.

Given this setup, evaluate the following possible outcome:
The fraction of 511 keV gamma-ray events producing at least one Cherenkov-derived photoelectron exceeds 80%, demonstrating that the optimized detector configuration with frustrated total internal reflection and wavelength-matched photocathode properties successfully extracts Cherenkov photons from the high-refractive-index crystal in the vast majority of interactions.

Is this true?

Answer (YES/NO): NO